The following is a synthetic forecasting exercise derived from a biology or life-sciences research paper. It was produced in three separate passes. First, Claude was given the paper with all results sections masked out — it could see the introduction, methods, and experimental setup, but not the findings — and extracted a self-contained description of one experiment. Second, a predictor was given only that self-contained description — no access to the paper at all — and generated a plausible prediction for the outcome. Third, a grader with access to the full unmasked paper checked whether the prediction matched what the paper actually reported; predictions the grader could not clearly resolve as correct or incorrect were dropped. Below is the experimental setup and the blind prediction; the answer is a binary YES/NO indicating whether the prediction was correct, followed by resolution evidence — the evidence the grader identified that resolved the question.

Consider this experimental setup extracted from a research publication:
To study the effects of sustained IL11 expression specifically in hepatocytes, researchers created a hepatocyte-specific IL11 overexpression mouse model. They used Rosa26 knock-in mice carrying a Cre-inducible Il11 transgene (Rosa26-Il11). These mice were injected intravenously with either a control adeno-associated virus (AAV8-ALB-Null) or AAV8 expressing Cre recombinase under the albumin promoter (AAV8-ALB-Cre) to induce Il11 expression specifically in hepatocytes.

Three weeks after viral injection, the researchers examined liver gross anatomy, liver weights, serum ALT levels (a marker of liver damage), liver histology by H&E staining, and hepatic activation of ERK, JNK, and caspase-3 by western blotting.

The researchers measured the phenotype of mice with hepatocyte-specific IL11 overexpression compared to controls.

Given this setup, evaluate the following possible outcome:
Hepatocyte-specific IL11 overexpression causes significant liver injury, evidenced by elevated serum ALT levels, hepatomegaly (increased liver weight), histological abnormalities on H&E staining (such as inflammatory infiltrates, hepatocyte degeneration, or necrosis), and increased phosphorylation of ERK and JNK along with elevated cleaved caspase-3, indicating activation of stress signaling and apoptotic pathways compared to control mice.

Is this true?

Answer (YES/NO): NO